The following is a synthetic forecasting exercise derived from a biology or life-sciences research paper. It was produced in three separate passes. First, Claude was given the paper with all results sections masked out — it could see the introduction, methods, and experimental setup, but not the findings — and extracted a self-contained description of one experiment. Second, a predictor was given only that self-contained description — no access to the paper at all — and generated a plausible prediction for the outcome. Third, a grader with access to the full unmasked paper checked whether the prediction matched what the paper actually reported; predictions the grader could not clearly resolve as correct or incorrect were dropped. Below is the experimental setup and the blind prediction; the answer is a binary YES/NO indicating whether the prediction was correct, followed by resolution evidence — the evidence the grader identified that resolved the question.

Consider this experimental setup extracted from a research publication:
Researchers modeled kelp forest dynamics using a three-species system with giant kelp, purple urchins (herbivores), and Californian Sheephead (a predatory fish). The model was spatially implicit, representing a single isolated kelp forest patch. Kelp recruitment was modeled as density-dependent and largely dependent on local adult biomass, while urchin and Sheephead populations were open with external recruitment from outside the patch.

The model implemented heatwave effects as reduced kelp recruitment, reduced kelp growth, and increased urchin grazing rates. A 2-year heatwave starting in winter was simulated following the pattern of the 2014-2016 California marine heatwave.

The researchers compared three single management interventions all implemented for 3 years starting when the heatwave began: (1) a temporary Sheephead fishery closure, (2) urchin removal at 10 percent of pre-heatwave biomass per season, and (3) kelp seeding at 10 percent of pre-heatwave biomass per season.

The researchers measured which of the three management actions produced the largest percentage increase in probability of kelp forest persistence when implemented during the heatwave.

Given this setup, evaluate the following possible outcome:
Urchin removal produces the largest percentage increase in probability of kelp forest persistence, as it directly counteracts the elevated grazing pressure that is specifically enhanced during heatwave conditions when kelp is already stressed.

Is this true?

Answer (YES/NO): NO